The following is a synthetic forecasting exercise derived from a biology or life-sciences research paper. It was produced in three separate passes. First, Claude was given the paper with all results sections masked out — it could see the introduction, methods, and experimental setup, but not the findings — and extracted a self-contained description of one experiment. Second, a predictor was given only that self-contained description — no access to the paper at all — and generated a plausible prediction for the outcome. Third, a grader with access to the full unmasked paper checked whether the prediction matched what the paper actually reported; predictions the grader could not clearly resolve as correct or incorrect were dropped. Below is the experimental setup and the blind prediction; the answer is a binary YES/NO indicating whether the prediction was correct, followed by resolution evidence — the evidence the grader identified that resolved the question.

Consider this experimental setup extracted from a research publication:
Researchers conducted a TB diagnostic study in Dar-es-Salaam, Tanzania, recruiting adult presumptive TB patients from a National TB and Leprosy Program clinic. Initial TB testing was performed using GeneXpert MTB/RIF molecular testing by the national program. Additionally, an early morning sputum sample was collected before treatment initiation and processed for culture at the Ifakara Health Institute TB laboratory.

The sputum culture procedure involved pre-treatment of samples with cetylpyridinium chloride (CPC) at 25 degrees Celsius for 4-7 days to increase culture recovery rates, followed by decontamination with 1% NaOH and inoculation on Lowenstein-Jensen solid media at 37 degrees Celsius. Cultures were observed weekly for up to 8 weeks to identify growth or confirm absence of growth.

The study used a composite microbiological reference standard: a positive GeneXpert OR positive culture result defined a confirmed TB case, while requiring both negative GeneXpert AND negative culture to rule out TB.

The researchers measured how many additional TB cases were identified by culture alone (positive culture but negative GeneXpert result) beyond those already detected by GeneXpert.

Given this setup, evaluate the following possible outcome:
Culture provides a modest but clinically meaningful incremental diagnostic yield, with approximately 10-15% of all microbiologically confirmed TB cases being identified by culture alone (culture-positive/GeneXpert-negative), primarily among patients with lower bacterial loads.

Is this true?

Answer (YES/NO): NO